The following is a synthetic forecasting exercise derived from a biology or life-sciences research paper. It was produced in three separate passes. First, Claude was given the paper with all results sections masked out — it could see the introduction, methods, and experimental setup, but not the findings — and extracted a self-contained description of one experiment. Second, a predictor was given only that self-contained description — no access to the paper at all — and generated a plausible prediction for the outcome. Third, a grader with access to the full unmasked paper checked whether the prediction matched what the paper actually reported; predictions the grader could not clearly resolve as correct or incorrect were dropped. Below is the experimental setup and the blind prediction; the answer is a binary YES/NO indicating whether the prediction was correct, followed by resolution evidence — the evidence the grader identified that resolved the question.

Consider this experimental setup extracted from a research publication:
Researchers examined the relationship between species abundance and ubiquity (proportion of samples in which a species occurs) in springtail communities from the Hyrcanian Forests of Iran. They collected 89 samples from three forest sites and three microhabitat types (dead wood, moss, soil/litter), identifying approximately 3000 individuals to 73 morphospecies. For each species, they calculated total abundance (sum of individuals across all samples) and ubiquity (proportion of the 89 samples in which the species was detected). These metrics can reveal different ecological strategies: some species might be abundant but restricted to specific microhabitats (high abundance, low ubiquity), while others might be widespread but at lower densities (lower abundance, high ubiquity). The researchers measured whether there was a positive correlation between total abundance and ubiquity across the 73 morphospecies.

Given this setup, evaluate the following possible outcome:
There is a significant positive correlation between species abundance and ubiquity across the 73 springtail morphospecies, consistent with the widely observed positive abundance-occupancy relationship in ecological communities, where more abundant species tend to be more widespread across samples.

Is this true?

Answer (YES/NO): NO